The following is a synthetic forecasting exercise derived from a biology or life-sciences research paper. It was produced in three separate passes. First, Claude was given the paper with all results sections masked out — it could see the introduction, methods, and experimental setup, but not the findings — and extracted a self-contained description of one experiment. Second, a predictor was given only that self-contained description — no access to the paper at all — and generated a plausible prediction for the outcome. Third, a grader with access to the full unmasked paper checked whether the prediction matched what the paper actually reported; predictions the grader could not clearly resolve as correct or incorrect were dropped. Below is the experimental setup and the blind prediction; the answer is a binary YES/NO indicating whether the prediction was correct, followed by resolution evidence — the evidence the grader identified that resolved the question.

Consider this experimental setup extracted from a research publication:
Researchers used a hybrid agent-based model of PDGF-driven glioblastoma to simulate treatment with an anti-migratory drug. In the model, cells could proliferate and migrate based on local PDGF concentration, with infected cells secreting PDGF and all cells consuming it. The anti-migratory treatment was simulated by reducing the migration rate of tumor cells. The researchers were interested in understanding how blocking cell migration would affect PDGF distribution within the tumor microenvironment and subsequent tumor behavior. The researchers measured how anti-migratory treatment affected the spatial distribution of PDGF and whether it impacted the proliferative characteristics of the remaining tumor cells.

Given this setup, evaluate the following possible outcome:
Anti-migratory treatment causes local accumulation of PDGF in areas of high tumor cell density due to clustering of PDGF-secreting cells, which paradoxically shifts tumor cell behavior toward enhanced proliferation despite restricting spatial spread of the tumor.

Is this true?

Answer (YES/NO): YES